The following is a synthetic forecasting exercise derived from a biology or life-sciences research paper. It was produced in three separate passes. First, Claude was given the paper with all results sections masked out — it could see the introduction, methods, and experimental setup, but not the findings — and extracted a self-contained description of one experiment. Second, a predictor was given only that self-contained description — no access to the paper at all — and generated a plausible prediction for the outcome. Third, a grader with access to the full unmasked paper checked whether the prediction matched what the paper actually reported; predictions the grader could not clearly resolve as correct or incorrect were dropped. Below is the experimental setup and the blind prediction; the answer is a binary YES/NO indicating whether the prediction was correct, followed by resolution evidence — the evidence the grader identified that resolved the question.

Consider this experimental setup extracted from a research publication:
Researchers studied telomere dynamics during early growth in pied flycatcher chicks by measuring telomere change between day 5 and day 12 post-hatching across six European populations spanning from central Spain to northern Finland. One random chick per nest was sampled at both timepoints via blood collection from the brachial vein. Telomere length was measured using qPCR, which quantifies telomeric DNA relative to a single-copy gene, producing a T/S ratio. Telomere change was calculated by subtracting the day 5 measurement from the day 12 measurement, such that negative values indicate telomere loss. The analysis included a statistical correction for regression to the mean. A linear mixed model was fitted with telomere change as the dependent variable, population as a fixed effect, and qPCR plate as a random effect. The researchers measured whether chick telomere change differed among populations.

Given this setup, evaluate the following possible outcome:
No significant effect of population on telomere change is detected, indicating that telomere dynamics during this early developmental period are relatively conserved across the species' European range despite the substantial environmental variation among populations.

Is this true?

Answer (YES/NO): NO